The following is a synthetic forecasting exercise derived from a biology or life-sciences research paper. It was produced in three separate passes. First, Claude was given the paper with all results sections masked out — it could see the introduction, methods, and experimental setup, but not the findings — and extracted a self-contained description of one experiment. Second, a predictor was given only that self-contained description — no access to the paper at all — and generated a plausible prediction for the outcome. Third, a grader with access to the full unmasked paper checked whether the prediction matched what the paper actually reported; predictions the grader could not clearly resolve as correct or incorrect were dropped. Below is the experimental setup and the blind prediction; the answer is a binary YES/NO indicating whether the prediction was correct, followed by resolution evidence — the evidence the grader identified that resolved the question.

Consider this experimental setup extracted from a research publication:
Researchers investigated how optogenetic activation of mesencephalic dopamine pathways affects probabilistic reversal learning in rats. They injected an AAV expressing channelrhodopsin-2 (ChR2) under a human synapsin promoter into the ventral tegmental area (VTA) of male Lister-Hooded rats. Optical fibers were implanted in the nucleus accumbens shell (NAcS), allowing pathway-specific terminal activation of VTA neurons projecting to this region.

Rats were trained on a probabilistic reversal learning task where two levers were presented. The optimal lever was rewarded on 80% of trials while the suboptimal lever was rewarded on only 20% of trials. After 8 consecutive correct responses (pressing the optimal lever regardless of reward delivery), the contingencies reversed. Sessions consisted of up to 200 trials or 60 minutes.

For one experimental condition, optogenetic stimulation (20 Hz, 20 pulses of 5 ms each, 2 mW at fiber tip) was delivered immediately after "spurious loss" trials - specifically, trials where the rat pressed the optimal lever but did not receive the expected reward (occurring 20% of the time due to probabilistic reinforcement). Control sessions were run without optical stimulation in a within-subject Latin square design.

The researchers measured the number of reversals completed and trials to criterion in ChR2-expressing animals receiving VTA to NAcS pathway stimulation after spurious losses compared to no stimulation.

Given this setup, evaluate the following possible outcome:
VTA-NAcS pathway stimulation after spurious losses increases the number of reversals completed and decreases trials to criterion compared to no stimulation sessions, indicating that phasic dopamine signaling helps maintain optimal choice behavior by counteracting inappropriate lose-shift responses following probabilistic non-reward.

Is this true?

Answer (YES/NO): NO